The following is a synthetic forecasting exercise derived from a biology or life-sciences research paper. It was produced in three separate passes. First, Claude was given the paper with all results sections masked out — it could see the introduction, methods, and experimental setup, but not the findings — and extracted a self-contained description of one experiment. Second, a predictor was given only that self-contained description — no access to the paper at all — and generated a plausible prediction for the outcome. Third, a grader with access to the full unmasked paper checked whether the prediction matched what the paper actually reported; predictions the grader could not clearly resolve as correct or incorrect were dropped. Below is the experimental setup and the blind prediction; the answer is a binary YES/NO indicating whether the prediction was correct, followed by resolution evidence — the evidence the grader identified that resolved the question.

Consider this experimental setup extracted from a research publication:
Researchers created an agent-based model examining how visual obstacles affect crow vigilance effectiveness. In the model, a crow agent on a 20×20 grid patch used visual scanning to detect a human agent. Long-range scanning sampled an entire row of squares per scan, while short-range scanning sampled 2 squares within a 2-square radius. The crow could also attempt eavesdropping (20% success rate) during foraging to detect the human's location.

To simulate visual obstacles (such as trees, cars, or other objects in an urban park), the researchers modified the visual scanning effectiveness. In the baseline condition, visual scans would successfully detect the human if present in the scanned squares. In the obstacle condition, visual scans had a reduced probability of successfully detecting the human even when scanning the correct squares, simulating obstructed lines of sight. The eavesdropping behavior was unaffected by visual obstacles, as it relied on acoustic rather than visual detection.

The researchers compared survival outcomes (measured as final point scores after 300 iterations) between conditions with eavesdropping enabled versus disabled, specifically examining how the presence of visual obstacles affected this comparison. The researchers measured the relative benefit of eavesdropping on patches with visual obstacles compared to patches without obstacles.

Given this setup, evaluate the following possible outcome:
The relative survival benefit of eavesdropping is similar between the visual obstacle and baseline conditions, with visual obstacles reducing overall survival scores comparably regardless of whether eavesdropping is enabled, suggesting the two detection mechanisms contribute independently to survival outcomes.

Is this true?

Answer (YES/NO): NO